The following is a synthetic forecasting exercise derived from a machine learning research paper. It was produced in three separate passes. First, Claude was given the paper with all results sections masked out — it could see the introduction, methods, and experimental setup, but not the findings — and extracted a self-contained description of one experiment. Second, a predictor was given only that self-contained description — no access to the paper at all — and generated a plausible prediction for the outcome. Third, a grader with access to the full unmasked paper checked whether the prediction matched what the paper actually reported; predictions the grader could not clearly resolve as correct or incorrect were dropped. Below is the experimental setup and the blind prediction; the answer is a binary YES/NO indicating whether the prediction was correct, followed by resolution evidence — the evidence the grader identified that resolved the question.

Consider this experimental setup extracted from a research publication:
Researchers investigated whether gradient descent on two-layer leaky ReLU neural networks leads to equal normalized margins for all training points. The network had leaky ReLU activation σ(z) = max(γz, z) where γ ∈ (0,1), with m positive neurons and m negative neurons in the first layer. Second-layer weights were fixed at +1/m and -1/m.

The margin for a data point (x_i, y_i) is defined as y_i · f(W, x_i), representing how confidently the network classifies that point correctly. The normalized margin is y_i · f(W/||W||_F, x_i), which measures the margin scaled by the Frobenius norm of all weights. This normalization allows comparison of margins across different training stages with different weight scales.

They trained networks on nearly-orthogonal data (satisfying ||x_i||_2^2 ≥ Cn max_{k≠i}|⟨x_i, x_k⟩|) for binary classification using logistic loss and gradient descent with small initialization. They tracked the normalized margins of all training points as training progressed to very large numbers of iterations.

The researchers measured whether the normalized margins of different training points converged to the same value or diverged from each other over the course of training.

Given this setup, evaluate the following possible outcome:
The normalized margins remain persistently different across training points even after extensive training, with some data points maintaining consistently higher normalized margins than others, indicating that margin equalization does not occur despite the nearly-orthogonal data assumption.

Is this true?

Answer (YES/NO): NO